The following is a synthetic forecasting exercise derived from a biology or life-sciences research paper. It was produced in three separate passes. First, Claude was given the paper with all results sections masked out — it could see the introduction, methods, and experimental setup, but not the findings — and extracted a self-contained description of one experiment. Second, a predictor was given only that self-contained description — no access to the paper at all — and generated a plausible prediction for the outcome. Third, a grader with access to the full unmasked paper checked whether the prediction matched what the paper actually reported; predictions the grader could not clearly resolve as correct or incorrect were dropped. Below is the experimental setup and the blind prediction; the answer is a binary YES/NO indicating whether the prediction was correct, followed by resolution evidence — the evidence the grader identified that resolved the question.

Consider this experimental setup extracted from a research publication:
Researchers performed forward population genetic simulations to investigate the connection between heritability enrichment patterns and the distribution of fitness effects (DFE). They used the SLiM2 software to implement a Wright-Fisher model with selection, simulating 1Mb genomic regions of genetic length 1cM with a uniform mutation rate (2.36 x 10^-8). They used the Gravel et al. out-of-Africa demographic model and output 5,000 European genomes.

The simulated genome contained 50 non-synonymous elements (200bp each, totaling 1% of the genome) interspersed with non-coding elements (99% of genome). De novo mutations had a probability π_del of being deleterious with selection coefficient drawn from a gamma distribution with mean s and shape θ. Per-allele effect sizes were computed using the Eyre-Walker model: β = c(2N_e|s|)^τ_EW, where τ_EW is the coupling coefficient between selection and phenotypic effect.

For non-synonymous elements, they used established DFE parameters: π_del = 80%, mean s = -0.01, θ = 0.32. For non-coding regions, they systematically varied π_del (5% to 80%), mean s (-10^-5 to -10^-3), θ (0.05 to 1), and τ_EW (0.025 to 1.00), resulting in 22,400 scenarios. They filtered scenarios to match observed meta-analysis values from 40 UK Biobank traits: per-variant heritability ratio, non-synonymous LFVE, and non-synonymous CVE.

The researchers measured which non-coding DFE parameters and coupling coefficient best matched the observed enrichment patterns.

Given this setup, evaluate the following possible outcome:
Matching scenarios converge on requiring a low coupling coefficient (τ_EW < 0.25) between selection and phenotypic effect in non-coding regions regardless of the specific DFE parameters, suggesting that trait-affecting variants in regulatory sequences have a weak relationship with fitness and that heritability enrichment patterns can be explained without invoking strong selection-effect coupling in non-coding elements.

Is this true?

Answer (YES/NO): NO